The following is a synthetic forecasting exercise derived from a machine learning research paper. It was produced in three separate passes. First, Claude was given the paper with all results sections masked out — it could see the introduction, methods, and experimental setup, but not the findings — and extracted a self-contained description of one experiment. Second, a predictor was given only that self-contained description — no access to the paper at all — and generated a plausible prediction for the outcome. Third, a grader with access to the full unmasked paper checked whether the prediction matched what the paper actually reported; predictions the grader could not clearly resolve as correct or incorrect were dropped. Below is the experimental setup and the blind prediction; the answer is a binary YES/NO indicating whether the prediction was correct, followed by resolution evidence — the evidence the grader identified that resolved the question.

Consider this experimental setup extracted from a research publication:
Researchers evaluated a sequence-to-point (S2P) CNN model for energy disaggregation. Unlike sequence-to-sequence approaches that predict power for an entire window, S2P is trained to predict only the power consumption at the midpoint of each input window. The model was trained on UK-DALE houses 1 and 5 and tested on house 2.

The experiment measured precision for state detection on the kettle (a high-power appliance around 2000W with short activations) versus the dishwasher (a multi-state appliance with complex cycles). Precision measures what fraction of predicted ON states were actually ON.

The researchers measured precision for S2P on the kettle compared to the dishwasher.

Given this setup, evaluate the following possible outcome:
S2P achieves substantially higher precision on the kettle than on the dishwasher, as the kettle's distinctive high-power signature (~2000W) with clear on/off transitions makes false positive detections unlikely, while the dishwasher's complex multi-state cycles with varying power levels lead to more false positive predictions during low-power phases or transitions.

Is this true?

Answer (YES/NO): NO